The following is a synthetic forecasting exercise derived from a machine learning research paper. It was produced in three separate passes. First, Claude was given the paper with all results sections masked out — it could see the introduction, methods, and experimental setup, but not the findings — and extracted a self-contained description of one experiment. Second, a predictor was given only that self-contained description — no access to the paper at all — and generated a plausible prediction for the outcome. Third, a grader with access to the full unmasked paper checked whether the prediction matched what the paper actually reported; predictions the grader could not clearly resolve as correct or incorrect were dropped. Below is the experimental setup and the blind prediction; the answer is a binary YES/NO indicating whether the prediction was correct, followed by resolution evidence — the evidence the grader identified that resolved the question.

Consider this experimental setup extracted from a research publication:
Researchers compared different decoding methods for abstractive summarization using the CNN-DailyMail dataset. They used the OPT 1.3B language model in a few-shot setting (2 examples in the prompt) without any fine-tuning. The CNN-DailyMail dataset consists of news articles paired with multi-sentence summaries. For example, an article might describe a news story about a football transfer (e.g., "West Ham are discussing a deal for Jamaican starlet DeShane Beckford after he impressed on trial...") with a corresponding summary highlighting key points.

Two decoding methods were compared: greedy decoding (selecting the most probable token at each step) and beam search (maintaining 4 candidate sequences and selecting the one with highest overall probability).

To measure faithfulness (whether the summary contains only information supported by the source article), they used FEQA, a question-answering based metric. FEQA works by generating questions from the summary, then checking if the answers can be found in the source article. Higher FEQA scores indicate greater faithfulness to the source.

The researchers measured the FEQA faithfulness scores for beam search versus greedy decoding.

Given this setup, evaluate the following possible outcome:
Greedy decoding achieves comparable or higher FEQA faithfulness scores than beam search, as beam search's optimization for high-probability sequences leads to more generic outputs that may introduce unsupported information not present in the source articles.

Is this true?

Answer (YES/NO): YES